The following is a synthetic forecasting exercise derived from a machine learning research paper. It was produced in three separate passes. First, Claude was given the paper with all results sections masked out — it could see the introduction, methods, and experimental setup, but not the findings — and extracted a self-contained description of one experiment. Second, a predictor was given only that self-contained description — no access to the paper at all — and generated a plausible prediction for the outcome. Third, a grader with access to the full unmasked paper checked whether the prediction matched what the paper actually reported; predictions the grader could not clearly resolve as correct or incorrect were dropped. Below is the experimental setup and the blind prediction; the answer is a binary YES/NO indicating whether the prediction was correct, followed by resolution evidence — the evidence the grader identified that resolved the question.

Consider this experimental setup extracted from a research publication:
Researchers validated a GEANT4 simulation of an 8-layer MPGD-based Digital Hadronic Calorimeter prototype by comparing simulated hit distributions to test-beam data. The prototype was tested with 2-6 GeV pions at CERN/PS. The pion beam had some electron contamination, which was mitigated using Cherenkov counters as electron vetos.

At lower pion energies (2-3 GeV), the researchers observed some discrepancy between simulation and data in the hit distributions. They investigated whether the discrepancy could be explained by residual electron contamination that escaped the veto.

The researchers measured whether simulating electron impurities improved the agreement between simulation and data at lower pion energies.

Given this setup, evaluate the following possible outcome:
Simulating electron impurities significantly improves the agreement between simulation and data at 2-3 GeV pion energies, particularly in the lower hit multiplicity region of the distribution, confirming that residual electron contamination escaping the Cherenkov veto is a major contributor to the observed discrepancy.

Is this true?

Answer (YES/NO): NO